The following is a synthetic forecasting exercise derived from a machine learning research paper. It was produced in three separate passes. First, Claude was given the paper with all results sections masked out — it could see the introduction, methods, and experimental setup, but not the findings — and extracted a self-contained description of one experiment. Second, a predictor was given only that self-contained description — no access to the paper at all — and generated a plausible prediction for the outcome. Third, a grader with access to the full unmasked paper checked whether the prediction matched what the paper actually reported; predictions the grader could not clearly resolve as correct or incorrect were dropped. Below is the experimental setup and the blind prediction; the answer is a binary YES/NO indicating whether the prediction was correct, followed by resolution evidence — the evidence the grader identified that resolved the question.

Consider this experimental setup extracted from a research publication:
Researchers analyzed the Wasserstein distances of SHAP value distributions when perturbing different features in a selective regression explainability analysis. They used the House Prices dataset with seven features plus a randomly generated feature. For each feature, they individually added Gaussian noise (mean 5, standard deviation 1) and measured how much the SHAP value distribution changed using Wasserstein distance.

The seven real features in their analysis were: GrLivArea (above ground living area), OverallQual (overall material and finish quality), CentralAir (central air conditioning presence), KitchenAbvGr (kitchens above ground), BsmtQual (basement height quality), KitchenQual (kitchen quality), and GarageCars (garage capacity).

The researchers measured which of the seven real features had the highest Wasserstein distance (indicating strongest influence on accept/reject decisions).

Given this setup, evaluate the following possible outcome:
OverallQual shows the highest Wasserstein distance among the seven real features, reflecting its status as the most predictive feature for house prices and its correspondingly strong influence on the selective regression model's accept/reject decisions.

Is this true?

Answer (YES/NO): NO